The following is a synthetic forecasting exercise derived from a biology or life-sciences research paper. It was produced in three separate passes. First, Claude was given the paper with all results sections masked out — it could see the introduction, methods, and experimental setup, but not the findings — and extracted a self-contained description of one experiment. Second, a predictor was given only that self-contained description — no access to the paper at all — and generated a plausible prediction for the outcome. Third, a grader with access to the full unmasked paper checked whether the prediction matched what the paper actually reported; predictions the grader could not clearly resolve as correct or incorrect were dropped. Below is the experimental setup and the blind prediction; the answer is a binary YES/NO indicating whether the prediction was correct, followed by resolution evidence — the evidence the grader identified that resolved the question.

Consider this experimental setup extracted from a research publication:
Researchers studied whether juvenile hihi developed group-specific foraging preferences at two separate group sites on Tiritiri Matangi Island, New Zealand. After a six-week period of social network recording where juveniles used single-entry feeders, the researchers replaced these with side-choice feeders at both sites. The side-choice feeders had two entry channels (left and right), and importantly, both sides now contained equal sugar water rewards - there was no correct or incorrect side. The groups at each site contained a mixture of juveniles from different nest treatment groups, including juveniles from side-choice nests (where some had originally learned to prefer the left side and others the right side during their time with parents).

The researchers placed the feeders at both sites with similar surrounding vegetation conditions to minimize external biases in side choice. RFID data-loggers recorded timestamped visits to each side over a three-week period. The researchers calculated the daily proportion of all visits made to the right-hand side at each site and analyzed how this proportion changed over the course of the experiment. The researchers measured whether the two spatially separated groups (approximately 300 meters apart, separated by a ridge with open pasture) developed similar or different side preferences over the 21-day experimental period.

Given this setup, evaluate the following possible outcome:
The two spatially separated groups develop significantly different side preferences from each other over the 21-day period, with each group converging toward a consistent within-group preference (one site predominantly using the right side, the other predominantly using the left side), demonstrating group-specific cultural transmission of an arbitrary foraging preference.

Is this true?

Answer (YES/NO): YES